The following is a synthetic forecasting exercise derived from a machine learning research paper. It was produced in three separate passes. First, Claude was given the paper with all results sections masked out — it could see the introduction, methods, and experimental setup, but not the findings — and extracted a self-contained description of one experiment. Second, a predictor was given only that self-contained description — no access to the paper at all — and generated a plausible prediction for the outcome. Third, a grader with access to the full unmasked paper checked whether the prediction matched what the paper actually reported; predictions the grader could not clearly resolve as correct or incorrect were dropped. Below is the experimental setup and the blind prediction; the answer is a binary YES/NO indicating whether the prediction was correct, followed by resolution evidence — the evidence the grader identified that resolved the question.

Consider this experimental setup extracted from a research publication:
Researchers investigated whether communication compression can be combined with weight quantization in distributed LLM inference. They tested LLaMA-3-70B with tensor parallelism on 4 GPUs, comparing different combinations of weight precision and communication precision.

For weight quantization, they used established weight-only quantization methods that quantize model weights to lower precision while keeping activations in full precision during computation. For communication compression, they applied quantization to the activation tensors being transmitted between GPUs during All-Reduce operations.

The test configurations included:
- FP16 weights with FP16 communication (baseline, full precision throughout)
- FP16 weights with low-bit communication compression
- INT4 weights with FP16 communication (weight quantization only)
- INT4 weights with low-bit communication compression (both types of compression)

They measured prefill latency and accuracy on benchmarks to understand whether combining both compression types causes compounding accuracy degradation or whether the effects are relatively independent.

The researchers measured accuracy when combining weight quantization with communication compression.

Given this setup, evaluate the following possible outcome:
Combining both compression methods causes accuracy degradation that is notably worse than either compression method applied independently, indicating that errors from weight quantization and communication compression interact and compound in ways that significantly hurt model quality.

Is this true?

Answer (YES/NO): NO